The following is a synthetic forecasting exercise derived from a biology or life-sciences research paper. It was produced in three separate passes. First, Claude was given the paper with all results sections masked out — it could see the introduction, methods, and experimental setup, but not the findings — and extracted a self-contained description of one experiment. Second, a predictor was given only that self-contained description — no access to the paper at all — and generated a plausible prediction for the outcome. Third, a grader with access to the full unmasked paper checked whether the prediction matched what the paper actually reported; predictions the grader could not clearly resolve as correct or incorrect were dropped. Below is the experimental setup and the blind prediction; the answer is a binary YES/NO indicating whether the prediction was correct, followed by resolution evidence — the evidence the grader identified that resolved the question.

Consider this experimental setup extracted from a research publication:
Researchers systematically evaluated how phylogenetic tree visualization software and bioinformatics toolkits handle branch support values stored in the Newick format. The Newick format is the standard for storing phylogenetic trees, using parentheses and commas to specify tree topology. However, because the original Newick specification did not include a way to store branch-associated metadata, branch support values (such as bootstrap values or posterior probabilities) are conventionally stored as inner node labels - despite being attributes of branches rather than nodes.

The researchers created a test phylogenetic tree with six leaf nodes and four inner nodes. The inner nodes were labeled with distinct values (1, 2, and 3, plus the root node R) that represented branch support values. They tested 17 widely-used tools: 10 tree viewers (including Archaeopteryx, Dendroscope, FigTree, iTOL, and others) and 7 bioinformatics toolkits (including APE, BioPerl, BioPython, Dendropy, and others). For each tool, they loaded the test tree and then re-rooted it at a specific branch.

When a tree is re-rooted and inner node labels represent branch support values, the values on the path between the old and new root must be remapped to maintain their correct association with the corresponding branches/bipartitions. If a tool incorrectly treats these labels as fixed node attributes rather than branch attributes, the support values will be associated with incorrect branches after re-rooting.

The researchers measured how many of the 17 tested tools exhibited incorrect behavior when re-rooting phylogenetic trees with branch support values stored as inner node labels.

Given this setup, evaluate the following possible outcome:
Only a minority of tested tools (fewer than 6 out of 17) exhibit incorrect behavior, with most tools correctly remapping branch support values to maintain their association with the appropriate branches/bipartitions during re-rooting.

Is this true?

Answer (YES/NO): NO